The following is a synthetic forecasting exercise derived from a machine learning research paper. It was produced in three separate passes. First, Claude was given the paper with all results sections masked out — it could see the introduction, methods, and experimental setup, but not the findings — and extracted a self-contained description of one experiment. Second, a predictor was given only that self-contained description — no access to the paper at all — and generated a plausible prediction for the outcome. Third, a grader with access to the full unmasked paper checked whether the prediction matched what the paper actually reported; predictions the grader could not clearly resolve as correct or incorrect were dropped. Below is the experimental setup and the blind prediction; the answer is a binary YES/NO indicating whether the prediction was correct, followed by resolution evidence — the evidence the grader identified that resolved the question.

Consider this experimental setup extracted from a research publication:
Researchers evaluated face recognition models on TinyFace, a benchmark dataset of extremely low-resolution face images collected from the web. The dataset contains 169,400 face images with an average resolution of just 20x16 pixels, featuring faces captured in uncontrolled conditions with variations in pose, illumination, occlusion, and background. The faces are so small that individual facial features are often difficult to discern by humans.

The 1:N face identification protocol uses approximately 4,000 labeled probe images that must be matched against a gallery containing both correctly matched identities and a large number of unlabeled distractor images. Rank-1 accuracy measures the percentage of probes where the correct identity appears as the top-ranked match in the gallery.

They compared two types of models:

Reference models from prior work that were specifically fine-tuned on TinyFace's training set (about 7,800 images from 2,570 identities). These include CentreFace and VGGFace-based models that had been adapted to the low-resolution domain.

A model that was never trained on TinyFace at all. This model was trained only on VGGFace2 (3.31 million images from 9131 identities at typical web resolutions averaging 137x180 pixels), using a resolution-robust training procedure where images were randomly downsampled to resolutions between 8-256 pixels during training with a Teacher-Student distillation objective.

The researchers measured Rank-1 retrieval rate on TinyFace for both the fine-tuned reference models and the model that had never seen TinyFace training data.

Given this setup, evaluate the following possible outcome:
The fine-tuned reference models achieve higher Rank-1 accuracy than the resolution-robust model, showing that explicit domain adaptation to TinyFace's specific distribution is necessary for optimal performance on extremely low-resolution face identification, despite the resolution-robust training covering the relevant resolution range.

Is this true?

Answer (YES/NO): NO